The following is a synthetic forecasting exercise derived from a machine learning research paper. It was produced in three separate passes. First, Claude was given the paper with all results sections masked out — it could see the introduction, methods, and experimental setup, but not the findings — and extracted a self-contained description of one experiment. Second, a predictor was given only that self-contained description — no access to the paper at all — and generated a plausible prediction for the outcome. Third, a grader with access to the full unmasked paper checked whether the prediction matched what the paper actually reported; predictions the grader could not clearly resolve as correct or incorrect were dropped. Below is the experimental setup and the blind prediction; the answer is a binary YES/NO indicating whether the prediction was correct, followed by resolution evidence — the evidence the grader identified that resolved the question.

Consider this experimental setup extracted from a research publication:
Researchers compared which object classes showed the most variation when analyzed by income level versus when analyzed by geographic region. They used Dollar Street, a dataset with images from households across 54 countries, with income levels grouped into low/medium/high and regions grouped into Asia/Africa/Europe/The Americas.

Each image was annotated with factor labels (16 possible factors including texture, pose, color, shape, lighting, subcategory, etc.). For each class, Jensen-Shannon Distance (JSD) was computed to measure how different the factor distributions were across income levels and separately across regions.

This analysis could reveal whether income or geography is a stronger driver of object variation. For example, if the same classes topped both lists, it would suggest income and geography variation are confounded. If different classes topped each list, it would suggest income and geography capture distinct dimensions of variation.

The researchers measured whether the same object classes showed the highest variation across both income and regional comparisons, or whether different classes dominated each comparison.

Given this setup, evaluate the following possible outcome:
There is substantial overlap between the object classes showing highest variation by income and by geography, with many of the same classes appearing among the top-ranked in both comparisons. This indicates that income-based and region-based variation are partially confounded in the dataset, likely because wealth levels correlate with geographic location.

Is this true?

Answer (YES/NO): NO